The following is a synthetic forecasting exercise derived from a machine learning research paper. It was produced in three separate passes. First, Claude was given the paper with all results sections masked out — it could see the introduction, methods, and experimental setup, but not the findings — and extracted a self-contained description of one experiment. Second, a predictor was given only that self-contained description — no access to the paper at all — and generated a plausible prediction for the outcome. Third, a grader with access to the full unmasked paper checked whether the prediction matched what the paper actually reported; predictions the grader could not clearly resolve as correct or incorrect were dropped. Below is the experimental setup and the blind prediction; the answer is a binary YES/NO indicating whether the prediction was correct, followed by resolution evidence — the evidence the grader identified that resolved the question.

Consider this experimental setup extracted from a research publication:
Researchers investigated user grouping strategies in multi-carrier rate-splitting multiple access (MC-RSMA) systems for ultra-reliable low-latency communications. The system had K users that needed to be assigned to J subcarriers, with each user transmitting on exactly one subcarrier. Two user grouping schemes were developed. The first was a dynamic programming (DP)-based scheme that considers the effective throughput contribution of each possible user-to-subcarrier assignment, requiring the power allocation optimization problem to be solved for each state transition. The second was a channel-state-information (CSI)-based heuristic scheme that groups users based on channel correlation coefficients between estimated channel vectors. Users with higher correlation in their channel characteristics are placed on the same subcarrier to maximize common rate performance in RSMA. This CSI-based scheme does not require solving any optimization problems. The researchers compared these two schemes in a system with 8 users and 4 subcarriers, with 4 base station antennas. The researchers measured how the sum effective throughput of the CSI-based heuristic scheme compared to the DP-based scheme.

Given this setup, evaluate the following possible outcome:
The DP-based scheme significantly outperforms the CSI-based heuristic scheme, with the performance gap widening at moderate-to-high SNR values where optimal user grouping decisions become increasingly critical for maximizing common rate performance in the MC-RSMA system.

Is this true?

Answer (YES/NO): NO